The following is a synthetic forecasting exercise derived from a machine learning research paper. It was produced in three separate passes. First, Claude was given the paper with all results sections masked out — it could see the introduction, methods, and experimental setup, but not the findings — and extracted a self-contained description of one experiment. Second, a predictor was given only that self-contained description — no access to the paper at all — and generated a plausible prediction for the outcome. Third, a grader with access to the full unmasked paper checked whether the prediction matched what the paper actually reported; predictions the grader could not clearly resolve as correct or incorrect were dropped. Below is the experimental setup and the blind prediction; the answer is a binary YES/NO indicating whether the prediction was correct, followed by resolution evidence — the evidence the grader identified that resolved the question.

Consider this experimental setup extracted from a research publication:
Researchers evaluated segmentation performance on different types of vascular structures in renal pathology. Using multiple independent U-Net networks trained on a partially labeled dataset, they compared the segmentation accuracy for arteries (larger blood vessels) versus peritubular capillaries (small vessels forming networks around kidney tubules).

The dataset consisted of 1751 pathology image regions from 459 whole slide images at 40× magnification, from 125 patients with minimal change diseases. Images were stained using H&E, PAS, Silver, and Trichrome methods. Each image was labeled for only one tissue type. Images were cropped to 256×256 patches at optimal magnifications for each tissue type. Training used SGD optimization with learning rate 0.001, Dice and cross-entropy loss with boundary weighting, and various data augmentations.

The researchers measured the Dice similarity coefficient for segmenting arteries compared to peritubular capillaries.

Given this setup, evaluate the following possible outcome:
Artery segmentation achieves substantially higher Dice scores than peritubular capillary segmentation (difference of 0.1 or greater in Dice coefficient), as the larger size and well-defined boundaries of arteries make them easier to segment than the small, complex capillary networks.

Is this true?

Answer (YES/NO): NO